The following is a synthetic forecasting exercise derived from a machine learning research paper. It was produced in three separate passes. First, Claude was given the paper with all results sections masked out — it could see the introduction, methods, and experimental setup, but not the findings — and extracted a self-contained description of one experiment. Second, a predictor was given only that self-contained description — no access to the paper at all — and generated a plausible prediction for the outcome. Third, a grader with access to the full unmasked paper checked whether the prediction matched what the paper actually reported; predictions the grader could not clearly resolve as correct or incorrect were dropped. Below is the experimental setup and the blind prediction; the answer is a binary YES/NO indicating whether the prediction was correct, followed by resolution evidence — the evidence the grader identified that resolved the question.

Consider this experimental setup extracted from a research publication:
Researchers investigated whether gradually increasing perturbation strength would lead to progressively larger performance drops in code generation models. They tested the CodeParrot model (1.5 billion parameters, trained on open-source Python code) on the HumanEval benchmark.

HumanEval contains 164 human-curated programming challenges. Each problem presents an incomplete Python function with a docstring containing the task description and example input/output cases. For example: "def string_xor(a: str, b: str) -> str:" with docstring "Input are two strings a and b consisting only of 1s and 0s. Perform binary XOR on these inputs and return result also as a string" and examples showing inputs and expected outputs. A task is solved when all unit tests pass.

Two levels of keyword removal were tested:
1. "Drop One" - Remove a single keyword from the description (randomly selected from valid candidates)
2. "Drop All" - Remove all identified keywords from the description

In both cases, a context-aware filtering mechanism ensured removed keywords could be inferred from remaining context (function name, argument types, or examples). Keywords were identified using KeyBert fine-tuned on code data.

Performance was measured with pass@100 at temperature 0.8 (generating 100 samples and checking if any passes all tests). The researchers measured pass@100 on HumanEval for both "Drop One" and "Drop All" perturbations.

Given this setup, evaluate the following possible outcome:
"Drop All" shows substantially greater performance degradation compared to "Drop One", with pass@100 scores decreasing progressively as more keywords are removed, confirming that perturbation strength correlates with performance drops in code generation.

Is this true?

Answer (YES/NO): YES